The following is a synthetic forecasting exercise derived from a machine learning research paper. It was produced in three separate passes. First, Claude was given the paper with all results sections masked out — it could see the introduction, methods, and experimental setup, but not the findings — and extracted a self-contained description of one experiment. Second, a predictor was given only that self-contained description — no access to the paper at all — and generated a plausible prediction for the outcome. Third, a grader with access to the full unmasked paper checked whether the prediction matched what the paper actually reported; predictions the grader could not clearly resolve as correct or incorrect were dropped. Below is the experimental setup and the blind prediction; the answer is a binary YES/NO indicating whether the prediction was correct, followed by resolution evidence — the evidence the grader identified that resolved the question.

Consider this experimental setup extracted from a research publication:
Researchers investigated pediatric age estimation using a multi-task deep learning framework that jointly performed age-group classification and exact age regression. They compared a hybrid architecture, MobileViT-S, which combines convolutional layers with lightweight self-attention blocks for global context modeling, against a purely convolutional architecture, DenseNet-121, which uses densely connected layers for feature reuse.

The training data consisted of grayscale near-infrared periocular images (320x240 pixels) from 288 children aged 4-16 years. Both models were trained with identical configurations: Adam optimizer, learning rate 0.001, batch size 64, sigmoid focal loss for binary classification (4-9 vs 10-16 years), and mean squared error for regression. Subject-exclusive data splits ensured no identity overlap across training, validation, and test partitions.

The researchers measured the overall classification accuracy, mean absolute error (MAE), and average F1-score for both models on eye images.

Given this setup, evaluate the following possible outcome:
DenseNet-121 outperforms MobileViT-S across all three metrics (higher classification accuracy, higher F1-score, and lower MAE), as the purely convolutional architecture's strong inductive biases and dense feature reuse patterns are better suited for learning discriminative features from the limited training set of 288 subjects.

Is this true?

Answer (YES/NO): YES